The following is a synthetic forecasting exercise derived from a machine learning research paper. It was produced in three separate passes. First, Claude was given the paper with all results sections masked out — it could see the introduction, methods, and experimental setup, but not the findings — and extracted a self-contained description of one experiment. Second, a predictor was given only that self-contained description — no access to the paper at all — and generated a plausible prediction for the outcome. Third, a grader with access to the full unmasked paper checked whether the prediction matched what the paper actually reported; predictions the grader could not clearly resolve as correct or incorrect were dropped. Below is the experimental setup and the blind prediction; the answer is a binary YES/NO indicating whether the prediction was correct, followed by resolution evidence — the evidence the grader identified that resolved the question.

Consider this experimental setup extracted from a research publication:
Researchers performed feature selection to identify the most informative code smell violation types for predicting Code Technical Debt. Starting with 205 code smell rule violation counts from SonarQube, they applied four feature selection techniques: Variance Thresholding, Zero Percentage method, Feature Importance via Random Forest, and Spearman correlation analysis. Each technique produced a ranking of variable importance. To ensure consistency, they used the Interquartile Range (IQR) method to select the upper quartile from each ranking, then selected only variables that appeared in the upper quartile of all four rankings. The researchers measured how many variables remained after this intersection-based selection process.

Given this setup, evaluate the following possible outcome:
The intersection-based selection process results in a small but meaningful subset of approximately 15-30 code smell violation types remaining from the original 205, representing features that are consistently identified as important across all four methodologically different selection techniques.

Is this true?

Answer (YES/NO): YES